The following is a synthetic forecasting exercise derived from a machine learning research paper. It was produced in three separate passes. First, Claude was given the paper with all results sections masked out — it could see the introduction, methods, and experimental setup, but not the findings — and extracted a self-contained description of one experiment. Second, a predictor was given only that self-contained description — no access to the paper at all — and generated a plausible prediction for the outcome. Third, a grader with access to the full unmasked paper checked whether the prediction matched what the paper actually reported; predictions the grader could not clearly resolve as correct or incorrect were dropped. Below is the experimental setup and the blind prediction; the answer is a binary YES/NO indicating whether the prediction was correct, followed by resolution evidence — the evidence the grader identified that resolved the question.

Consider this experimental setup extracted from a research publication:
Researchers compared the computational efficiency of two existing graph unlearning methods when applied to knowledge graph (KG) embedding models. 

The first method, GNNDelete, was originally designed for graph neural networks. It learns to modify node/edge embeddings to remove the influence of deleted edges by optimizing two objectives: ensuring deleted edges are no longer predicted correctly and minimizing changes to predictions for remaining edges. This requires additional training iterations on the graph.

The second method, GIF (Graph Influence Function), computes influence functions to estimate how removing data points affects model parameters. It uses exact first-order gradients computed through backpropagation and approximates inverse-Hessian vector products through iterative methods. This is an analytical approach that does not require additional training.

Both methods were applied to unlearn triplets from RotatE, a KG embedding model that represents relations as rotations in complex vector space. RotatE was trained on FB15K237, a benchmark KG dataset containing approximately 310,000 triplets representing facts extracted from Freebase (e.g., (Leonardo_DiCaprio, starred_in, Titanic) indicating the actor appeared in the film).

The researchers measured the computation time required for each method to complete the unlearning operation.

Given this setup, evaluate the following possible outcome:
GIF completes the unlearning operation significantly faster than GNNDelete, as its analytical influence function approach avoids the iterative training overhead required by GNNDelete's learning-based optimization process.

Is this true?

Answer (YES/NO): YES